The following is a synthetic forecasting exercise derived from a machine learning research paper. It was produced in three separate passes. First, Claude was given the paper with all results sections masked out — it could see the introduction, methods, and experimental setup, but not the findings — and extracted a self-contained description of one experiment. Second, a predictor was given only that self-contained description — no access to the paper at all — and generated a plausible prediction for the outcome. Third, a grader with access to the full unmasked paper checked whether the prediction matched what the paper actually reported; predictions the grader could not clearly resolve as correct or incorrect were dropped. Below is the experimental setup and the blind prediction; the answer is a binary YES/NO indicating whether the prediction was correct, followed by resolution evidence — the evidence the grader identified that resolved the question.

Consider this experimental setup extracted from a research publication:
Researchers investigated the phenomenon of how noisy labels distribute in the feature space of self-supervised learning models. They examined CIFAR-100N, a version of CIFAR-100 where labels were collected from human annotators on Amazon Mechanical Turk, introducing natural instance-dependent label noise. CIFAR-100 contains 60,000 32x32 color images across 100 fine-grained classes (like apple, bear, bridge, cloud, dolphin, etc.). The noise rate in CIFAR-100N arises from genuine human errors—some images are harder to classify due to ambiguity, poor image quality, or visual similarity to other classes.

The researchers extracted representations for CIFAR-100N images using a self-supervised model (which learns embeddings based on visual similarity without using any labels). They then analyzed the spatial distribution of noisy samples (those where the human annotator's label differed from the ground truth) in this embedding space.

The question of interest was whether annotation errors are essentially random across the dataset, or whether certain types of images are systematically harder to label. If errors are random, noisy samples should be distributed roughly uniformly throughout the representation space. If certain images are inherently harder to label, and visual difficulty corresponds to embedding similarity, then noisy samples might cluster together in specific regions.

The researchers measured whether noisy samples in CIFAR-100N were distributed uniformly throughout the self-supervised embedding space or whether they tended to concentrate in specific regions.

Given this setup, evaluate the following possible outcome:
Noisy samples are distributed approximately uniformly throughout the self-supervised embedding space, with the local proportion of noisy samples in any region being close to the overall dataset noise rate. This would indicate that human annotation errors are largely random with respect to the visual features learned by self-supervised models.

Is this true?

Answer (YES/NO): NO